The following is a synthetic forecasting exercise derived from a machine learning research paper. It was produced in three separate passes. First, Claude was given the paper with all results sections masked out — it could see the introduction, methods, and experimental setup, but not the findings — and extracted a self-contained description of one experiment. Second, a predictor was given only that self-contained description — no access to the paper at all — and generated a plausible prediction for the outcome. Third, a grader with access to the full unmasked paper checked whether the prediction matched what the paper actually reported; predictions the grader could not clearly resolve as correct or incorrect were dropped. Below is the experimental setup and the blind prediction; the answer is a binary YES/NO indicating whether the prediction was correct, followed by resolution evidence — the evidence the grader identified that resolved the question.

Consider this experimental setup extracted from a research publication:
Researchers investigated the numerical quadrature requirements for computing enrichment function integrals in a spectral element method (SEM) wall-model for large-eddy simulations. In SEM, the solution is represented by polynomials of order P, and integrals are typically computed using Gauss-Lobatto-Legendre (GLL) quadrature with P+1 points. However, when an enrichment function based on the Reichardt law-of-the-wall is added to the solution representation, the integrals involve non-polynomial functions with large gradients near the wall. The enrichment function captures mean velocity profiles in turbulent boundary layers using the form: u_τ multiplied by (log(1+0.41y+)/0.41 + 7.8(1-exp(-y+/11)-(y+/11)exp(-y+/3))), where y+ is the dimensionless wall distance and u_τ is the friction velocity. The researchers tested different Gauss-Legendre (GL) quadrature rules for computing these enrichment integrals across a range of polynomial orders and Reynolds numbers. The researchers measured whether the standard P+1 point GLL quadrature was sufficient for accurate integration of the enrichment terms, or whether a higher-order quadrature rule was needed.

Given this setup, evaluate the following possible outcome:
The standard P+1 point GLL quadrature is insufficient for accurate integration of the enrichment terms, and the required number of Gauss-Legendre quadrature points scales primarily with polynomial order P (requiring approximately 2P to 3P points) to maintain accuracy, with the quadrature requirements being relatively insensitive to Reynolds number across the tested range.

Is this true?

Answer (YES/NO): NO